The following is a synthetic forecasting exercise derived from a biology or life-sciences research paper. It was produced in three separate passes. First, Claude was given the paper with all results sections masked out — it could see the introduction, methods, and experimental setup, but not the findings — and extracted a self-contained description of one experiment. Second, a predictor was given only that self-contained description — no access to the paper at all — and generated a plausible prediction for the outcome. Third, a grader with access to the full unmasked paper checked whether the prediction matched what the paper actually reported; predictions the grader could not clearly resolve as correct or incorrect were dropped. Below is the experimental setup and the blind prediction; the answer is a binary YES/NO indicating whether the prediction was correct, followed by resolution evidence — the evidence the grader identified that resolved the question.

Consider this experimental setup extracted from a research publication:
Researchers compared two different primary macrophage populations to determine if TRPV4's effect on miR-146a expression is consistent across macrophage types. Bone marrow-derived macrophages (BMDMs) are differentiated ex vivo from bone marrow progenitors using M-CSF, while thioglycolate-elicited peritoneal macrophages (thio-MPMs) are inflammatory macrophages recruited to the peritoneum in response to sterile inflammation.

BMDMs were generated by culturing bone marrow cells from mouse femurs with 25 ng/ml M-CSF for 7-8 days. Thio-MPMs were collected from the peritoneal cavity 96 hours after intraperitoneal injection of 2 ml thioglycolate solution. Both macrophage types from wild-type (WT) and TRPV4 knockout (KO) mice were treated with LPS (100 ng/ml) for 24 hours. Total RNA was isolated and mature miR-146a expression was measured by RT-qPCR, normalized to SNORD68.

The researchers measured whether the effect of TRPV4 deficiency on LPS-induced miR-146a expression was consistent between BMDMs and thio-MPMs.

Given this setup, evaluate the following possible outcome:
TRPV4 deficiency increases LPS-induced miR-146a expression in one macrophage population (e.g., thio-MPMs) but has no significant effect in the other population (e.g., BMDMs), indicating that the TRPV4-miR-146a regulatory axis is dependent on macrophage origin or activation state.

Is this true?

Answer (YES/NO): NO